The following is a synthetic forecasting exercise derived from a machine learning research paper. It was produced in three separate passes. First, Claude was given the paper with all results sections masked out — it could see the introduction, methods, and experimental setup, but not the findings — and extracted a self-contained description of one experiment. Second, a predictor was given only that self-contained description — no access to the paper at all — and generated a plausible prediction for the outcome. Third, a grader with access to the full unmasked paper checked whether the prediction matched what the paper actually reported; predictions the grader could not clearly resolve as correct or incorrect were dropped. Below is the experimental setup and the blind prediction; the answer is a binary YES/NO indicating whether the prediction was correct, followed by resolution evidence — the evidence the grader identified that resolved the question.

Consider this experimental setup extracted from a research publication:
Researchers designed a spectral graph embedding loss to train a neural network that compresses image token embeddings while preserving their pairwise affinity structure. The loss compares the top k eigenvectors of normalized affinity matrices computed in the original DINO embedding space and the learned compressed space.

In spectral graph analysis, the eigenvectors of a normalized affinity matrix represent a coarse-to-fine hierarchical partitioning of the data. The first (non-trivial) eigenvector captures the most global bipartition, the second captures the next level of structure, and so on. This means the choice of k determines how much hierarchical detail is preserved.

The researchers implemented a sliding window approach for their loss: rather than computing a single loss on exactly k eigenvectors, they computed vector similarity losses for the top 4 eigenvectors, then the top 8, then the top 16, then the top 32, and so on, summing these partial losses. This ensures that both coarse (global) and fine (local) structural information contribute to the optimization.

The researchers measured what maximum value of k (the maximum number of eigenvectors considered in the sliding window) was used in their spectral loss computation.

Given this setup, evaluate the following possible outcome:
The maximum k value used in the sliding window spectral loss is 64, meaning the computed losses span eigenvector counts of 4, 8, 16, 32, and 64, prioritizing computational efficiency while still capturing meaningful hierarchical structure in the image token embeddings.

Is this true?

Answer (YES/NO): NO